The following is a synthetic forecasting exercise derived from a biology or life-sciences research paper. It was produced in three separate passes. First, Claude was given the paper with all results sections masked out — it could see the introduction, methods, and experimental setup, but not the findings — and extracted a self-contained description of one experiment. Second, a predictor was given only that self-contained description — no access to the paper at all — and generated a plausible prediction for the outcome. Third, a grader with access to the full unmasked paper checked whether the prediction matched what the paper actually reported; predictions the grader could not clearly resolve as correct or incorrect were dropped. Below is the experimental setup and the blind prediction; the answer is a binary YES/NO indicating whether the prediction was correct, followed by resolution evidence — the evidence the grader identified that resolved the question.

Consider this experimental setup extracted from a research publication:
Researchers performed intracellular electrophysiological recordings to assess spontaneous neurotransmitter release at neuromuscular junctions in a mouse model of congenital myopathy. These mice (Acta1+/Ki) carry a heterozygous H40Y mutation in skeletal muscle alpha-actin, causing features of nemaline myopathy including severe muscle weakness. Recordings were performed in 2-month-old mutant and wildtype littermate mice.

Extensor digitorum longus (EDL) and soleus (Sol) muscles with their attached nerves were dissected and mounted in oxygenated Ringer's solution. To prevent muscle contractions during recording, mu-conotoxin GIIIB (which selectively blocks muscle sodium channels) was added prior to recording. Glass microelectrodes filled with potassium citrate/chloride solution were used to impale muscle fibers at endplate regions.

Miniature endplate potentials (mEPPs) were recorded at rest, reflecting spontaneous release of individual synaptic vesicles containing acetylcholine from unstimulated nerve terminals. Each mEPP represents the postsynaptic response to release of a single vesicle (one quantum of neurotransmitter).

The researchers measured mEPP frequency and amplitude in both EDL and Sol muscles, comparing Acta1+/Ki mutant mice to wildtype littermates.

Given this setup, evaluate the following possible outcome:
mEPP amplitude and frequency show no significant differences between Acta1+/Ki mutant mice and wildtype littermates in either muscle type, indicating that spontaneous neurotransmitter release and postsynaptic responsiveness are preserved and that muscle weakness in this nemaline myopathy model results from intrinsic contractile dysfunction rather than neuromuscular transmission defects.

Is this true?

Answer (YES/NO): NO